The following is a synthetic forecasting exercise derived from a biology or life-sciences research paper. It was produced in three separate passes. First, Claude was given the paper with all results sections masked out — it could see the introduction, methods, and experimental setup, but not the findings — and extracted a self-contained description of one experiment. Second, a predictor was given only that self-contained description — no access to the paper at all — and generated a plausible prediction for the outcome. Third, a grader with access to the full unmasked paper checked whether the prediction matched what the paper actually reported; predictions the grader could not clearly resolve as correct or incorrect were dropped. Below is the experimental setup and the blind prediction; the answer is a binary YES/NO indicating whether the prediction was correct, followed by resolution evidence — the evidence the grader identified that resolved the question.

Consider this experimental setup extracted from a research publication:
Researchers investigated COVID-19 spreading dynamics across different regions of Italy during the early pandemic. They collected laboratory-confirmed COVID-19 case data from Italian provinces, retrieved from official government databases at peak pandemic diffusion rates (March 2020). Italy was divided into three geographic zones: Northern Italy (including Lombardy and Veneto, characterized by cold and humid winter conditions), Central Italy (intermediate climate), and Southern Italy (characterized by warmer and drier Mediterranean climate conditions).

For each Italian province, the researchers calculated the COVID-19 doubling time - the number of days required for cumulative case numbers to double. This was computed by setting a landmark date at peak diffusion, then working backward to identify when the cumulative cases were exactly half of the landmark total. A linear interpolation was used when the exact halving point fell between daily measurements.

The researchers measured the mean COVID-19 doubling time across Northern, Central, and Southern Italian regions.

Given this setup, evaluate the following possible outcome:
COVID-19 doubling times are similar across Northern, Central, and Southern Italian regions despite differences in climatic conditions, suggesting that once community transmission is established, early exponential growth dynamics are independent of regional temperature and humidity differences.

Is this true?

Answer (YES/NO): NO